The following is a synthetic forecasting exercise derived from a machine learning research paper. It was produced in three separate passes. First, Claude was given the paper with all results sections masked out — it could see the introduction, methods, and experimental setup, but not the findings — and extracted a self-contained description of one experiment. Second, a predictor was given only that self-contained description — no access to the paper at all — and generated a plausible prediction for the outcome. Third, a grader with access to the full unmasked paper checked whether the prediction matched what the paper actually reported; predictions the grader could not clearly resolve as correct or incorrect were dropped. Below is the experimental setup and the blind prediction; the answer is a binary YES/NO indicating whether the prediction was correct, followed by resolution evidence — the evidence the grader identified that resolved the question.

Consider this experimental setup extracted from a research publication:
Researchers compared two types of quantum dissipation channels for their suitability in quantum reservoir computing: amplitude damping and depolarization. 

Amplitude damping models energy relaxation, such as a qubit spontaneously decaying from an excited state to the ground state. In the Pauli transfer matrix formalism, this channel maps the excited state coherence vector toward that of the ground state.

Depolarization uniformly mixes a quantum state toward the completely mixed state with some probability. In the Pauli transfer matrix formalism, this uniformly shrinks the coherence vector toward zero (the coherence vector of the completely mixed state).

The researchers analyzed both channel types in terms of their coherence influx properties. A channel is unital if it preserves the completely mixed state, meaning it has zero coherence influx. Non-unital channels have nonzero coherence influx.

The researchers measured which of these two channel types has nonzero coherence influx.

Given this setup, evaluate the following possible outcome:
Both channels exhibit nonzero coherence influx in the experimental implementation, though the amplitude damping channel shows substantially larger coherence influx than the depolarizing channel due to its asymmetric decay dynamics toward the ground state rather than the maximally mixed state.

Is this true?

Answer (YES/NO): NO